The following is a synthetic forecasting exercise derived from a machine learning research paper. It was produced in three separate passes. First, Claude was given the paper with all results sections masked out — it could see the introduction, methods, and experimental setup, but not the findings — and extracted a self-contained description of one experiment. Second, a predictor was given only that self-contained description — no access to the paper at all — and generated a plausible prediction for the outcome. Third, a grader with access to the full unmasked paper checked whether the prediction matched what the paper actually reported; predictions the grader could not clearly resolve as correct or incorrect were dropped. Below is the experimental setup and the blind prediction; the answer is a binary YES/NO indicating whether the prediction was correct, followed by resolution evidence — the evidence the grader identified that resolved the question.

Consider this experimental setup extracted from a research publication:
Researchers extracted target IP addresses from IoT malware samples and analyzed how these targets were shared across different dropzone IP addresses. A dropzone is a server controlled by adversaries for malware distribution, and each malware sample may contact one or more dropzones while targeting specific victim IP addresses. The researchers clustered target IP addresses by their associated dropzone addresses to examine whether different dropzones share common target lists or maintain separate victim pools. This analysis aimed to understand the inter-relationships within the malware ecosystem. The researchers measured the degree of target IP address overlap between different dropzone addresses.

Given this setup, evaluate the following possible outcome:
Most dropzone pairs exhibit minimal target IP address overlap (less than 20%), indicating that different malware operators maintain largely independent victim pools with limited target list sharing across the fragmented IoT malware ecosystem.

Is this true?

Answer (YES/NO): YES